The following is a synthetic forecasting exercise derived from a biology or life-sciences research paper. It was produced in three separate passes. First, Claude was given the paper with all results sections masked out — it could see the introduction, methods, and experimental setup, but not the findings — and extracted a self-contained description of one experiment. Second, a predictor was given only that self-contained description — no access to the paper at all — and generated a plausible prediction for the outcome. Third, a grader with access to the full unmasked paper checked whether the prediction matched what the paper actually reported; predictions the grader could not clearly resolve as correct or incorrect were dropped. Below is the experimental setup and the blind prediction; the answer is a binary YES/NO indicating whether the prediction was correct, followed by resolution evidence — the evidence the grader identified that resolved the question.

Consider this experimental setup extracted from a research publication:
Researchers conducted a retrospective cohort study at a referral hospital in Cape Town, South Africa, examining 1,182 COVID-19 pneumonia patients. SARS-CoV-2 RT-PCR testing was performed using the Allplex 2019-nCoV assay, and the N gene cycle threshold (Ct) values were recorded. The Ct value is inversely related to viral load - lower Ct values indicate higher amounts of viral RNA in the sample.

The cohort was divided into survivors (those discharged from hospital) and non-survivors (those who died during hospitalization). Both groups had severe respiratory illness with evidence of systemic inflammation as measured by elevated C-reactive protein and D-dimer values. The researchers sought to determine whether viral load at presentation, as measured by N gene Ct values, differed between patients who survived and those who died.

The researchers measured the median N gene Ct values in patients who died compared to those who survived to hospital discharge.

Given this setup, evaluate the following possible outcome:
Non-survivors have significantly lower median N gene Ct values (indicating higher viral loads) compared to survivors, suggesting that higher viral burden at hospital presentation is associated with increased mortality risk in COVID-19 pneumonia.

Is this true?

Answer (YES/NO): YES